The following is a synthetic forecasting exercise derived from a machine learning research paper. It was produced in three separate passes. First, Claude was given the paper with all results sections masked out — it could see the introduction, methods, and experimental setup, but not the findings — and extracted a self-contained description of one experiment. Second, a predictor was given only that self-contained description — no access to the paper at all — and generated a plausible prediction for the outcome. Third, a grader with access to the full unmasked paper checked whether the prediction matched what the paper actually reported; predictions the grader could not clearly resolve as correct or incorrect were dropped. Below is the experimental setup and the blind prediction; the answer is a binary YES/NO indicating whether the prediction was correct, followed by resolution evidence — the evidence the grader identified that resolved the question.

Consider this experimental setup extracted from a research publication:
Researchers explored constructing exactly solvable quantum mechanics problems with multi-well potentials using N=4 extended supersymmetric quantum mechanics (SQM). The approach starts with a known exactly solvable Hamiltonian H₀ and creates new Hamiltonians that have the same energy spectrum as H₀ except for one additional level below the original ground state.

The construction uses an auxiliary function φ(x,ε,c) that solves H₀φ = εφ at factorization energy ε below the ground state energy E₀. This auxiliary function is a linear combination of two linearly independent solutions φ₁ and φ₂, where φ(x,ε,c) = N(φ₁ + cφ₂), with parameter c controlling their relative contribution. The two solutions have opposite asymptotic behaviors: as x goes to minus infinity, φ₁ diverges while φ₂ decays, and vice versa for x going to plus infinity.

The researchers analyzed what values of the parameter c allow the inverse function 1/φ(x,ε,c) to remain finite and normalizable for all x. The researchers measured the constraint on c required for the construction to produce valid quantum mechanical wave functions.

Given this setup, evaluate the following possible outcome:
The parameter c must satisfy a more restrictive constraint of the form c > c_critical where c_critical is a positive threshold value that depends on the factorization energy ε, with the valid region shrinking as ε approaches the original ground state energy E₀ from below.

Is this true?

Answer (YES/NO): NO